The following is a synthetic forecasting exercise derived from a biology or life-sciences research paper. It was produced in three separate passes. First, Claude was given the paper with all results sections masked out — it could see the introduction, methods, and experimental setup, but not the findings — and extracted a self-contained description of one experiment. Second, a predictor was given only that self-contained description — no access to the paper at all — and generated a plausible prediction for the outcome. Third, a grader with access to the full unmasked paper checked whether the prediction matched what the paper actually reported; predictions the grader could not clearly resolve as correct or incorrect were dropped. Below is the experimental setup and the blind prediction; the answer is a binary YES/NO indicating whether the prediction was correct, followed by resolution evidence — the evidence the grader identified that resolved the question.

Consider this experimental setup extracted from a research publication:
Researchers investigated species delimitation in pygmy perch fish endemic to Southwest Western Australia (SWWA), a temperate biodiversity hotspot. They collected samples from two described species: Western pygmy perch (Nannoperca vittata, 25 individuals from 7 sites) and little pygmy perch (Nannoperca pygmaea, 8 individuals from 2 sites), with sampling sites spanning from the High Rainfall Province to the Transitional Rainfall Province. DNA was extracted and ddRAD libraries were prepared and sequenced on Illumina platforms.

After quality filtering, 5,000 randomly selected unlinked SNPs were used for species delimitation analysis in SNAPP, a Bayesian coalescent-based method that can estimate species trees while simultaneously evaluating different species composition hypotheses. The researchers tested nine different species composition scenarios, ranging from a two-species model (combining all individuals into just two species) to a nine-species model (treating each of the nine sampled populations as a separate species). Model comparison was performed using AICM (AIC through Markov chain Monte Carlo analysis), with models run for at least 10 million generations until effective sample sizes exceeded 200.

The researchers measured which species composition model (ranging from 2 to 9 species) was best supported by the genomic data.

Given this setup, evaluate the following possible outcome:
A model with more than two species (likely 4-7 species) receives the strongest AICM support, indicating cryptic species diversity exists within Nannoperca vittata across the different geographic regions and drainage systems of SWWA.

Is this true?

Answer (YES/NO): NO